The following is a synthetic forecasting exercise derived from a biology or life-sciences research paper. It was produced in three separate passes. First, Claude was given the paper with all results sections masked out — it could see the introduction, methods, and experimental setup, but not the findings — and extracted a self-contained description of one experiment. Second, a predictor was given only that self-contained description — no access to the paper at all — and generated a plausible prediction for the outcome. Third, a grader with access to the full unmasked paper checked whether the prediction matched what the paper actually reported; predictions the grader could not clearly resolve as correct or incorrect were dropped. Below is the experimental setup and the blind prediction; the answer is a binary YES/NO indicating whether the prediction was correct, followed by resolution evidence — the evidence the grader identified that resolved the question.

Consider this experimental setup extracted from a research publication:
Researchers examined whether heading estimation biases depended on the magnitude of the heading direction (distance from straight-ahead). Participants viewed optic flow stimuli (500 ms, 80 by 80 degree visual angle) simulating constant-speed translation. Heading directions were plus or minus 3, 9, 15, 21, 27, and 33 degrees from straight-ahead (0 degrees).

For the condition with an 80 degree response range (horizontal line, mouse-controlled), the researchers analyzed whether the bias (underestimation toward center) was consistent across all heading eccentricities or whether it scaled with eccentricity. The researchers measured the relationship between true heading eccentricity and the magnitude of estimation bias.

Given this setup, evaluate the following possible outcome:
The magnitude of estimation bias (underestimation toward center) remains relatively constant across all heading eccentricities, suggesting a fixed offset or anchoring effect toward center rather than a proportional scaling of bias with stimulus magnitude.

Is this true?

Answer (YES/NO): NO